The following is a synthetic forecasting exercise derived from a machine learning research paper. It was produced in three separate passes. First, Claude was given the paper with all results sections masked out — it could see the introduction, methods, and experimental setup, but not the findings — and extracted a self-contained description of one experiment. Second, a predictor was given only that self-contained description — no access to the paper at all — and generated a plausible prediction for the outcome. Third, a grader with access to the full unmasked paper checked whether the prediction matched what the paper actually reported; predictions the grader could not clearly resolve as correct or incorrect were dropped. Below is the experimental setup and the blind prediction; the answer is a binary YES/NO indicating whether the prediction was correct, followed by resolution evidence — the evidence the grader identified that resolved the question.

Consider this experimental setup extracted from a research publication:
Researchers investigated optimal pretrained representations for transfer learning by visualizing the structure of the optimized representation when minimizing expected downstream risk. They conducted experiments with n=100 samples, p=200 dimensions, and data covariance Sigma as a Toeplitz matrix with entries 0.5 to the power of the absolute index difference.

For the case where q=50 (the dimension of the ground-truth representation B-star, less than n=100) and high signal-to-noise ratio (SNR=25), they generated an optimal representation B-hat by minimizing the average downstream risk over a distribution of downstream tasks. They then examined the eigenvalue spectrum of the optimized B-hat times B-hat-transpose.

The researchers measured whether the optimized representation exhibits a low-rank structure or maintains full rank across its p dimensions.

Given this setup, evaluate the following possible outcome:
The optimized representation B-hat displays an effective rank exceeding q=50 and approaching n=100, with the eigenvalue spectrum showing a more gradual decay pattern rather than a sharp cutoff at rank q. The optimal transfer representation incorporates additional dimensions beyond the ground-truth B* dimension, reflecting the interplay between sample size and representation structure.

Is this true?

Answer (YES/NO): NO